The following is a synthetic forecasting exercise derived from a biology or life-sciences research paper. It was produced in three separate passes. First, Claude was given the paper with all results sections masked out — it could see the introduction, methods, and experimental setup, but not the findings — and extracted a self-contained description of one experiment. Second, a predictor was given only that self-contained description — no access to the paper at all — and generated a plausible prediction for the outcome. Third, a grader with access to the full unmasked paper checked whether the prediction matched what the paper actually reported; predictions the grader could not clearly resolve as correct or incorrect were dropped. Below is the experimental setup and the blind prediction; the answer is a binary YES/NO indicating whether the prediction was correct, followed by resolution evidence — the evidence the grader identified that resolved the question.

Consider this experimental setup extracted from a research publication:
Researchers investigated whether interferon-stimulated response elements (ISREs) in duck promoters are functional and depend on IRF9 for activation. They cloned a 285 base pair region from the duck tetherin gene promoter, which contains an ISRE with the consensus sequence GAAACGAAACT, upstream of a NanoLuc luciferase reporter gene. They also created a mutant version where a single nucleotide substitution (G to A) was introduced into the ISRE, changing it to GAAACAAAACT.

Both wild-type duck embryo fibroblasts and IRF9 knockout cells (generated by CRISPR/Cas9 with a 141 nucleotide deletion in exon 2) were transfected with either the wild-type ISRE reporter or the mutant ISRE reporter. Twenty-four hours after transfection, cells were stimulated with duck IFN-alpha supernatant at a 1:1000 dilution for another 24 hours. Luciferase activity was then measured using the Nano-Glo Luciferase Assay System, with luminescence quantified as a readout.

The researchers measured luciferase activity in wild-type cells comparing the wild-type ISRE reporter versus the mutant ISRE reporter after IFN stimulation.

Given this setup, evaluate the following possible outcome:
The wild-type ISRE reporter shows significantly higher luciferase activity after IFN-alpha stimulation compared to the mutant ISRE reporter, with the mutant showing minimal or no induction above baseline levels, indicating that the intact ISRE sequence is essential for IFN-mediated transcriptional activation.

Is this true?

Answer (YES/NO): YES